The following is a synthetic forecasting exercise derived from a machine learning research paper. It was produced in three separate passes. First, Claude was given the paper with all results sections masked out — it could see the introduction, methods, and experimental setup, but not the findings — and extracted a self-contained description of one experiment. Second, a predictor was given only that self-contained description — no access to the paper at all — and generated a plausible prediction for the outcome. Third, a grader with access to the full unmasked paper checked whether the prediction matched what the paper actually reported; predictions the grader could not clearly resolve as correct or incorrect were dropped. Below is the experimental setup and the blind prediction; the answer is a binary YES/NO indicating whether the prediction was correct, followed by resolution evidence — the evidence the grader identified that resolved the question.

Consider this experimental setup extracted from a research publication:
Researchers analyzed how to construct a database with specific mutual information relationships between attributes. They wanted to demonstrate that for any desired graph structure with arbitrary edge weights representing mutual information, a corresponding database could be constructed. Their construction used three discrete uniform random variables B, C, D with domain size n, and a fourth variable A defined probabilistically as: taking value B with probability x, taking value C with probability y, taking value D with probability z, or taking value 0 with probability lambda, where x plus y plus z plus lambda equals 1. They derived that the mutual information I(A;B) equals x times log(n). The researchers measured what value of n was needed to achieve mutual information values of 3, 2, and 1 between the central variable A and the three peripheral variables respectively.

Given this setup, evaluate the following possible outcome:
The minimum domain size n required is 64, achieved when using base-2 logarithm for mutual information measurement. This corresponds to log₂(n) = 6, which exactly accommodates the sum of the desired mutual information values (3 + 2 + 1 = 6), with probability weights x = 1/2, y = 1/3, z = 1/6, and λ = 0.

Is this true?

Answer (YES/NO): NO